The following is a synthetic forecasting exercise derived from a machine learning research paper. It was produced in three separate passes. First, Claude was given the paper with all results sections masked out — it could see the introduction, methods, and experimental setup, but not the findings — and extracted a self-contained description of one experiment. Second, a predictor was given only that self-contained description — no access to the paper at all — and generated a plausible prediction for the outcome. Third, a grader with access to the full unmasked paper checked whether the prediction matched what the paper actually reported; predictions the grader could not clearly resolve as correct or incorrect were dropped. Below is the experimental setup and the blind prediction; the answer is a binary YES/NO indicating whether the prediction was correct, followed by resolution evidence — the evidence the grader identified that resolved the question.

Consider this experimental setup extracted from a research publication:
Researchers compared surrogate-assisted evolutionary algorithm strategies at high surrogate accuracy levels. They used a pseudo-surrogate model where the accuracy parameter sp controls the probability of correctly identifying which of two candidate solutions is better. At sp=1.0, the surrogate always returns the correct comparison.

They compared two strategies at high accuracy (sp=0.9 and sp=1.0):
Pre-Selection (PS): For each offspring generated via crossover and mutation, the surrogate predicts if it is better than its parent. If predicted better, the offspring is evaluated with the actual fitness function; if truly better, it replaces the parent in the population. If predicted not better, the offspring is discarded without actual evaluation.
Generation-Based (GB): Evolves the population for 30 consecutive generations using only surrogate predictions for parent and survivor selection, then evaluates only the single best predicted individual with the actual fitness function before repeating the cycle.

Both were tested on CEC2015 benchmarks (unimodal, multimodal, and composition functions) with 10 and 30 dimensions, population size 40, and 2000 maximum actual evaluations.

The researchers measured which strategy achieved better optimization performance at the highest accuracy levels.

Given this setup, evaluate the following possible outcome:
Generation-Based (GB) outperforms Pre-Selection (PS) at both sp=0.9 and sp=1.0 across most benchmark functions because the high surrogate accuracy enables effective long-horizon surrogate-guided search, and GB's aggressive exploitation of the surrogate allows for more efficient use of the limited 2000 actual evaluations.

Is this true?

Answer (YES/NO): NO